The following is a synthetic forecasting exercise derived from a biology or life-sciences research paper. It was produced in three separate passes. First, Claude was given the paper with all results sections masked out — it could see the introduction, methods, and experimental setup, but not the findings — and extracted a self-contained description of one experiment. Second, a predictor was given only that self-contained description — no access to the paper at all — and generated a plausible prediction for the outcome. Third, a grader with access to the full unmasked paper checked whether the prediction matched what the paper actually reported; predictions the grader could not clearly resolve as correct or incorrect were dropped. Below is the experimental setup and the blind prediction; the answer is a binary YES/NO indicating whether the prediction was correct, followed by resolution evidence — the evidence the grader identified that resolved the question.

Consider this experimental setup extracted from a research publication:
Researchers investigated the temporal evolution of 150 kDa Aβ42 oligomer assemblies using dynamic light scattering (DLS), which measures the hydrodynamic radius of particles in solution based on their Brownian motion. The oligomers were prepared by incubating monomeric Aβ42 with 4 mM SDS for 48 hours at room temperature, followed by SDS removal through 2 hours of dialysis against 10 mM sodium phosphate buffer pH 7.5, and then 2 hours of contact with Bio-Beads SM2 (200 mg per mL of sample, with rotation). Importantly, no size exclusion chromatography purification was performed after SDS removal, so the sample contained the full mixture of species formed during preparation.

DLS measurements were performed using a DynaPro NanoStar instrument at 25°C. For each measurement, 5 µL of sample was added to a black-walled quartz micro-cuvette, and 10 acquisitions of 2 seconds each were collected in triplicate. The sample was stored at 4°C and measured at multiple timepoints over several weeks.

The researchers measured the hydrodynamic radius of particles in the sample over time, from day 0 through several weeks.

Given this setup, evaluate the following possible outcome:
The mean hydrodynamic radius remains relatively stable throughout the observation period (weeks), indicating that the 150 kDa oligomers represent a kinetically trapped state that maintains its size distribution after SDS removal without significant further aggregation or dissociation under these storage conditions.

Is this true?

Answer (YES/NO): NO